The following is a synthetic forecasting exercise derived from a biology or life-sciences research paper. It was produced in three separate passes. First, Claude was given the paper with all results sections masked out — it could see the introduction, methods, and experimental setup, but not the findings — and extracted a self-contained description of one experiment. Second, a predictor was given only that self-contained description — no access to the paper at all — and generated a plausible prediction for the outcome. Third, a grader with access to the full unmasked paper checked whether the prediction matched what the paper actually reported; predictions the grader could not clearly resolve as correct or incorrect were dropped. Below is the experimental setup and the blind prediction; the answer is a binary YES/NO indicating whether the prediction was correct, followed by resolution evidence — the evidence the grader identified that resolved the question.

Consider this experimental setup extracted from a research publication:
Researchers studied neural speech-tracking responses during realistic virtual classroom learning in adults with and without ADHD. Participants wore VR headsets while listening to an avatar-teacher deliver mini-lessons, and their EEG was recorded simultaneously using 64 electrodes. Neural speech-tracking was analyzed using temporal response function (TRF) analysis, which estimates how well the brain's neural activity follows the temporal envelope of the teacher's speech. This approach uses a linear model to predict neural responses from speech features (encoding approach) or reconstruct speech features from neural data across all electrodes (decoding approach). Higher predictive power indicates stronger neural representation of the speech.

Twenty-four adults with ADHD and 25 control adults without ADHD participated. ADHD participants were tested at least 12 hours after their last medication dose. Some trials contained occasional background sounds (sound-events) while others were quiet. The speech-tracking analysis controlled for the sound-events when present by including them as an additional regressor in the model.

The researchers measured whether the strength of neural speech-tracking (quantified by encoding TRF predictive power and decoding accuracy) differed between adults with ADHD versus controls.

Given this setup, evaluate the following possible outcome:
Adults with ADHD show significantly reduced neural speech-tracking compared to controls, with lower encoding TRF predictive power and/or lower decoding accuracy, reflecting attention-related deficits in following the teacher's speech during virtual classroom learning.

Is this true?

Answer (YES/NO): NO